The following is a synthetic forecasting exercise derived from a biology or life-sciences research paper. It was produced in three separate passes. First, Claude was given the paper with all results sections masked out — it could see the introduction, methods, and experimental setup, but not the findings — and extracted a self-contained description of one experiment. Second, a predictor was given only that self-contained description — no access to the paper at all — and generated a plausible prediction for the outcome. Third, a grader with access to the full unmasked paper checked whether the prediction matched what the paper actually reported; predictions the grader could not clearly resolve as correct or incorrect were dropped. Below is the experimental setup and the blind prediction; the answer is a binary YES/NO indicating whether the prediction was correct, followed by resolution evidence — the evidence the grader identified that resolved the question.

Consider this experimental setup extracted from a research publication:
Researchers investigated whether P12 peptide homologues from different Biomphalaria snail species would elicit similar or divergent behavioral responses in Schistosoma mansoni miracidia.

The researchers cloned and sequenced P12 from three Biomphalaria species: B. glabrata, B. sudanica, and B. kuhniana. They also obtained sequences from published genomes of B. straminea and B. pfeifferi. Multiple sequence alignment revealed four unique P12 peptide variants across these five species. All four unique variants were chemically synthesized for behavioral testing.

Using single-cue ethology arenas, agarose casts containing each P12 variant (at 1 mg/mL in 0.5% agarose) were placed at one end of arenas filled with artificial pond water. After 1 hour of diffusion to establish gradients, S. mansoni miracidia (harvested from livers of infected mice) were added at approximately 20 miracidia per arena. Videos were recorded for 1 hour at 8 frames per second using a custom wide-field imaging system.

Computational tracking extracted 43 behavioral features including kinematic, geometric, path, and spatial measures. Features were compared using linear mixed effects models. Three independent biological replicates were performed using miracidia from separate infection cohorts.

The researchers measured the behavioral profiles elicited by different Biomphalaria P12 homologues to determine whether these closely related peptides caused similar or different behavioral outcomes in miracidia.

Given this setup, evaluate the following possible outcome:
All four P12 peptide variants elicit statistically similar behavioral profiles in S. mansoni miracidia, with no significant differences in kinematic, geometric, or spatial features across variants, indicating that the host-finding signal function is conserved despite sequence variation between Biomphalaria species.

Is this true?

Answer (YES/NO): NO